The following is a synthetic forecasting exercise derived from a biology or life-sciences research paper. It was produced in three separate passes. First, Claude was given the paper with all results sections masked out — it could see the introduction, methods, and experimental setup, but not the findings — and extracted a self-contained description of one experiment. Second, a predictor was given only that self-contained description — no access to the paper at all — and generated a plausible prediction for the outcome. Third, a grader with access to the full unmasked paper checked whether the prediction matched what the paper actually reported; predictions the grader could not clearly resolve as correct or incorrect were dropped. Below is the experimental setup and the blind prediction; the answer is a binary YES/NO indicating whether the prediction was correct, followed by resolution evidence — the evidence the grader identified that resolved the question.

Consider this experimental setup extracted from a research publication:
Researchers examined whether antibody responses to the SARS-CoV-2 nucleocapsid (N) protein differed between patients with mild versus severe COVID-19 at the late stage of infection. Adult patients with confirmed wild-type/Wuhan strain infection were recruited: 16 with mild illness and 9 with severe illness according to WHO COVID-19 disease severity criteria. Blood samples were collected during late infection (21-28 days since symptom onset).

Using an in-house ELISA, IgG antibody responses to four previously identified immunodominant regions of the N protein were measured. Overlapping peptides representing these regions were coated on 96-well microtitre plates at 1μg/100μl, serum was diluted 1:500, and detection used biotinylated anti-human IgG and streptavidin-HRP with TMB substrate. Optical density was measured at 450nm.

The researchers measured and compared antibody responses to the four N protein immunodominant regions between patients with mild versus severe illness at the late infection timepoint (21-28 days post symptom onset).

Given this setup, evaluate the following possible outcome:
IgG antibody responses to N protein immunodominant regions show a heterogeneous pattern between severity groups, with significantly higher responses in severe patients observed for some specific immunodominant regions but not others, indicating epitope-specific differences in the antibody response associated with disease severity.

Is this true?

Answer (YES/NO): NO